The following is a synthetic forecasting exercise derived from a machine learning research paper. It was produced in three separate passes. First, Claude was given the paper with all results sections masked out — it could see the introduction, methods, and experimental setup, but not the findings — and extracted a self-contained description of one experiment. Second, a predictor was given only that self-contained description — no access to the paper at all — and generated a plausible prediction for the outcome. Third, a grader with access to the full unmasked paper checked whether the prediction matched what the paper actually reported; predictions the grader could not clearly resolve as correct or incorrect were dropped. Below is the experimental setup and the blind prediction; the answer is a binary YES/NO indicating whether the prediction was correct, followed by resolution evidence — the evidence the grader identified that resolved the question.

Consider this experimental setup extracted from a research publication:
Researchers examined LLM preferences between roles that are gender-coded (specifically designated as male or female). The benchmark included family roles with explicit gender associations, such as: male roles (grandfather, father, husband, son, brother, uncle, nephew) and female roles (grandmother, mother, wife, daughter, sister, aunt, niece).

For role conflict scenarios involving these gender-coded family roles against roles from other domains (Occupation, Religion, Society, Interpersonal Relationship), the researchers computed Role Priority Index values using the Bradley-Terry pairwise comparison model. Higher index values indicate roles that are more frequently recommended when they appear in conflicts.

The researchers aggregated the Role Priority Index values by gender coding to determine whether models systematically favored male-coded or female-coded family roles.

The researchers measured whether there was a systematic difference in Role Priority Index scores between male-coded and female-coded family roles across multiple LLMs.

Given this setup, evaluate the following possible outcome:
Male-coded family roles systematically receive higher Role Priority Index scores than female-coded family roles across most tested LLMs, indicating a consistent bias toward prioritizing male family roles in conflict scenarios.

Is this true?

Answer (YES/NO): YES